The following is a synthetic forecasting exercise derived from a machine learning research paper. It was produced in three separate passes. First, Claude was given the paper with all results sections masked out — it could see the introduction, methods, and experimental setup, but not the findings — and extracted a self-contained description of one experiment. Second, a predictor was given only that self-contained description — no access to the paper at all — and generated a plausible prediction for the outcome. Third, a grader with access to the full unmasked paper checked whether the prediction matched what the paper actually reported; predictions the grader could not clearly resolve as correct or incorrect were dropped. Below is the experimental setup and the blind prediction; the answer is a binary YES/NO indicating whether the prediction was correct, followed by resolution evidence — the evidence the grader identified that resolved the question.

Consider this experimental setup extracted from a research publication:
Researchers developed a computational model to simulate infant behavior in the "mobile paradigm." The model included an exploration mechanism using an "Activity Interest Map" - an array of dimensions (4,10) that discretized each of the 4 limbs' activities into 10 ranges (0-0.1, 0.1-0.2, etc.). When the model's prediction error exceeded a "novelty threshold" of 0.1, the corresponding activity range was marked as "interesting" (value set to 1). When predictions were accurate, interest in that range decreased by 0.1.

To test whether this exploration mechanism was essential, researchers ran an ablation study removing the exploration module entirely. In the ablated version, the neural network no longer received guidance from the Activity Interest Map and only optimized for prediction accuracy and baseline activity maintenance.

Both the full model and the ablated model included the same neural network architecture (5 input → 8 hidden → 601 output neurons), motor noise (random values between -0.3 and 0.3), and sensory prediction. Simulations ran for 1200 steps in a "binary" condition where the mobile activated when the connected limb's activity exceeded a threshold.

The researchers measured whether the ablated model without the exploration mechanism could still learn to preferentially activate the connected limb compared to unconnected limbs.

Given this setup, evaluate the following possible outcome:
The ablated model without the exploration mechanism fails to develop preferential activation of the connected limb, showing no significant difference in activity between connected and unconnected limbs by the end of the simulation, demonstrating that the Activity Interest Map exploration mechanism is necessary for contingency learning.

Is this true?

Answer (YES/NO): YES